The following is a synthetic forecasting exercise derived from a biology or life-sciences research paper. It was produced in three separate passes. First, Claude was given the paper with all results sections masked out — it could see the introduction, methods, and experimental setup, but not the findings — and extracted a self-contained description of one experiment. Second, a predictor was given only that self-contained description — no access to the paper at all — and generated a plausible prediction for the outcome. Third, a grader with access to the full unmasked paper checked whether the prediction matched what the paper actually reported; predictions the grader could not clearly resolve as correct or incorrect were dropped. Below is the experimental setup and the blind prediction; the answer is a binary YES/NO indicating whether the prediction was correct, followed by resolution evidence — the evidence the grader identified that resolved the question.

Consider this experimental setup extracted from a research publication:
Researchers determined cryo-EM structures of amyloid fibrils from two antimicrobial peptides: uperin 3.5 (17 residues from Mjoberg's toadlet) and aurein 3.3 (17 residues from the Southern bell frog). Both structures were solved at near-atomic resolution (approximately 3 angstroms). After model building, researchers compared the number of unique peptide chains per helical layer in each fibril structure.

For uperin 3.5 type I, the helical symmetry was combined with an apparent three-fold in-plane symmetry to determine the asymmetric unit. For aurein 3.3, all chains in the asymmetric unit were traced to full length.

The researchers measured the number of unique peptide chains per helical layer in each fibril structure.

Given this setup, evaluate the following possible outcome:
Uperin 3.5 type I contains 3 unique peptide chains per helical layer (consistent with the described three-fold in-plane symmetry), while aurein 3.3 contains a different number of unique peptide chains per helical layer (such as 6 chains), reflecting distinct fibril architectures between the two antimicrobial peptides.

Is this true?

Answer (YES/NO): YES